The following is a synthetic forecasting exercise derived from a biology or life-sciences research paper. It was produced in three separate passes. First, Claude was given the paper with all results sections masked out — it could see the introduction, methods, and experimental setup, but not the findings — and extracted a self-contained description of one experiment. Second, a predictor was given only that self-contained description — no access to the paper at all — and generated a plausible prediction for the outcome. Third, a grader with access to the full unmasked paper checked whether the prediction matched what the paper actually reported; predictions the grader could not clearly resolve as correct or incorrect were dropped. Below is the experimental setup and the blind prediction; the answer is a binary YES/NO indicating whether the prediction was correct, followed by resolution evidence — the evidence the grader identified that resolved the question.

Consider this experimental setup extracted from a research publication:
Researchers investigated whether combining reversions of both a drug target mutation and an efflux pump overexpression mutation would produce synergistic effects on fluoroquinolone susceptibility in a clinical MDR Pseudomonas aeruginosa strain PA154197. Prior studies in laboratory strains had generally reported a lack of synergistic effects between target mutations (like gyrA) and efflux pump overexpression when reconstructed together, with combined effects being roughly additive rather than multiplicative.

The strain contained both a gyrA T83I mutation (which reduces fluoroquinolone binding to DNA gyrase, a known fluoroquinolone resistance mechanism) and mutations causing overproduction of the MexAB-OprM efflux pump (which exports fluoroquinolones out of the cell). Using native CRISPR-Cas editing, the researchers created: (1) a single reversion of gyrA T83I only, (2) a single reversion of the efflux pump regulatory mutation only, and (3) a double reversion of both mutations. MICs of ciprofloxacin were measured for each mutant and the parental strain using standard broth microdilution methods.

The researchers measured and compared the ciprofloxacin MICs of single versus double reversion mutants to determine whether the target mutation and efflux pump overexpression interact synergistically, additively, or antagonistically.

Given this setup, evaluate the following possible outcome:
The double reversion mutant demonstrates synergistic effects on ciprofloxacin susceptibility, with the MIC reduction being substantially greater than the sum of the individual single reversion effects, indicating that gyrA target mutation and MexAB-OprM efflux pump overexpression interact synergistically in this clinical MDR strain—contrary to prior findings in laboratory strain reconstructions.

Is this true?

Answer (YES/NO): YES